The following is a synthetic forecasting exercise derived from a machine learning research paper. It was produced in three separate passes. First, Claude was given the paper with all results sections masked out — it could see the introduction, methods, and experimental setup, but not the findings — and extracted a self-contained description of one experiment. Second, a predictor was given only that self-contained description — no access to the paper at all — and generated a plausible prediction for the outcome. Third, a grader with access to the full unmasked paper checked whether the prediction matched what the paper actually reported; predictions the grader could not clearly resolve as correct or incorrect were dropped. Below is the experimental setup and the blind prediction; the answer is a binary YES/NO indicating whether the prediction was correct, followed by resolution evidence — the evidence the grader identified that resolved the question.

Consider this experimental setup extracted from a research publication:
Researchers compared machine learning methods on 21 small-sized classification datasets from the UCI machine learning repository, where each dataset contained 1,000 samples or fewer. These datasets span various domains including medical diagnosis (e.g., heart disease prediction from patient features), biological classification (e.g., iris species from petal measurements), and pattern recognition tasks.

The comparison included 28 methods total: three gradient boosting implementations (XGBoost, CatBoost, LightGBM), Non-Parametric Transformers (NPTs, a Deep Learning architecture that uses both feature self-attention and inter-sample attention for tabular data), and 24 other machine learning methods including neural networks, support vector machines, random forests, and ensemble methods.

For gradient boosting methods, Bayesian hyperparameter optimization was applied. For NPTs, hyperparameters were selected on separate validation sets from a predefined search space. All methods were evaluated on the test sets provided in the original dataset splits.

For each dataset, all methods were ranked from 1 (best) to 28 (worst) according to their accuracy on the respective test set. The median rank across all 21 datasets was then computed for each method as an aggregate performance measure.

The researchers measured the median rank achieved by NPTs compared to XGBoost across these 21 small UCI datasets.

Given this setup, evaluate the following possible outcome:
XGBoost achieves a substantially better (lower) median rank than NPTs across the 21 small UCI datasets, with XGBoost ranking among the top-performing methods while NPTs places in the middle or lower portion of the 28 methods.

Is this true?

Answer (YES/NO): NO